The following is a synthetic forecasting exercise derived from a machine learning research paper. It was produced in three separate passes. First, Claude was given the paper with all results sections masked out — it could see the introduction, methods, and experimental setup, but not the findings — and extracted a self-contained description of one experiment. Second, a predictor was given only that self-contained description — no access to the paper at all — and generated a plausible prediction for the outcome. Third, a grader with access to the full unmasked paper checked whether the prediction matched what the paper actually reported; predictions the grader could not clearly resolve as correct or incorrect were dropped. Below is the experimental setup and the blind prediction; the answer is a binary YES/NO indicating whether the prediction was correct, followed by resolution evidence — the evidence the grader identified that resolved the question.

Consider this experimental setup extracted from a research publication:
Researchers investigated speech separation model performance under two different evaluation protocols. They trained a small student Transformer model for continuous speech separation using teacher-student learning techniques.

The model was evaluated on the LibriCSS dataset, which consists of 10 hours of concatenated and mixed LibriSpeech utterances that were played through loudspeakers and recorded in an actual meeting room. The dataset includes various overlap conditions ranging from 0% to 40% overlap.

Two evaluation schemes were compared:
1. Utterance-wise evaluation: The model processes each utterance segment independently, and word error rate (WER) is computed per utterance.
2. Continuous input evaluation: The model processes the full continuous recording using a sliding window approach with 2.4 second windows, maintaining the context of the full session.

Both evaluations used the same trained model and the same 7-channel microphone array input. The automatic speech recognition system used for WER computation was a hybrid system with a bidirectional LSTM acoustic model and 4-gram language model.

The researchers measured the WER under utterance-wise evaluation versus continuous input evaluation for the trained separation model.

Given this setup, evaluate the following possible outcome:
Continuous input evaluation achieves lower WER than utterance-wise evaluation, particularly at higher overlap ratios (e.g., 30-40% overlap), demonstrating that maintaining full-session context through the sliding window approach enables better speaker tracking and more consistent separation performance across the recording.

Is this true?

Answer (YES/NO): NO